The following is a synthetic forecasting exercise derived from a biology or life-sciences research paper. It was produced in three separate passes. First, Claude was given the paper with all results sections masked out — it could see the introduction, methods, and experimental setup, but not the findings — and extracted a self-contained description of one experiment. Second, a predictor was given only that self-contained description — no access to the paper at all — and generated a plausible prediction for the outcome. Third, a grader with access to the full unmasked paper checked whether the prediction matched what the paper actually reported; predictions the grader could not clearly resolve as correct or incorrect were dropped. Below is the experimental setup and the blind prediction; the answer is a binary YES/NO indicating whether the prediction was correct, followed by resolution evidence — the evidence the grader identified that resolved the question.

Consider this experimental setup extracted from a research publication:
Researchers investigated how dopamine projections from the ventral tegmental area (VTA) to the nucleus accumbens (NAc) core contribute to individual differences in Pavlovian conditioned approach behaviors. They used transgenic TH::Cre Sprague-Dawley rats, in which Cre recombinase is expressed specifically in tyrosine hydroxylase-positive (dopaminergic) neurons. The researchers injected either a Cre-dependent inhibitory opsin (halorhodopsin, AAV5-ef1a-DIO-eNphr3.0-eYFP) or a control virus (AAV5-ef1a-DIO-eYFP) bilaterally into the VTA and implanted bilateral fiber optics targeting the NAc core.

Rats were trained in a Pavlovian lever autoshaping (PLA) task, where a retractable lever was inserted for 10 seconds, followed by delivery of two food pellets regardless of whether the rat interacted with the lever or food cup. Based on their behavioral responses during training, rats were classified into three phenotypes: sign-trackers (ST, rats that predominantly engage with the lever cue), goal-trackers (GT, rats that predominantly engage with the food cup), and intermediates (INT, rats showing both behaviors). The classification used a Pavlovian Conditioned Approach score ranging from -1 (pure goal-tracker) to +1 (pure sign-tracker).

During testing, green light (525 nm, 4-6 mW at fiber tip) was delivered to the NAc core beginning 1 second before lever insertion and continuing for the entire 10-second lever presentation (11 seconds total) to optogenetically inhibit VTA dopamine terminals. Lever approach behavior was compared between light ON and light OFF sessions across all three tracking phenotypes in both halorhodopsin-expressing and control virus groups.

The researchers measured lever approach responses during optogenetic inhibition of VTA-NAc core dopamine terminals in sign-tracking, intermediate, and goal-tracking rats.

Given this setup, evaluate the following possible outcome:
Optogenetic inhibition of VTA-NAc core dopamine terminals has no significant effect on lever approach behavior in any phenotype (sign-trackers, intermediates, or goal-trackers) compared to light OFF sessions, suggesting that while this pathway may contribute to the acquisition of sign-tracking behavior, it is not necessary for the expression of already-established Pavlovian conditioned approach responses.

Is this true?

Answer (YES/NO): NO